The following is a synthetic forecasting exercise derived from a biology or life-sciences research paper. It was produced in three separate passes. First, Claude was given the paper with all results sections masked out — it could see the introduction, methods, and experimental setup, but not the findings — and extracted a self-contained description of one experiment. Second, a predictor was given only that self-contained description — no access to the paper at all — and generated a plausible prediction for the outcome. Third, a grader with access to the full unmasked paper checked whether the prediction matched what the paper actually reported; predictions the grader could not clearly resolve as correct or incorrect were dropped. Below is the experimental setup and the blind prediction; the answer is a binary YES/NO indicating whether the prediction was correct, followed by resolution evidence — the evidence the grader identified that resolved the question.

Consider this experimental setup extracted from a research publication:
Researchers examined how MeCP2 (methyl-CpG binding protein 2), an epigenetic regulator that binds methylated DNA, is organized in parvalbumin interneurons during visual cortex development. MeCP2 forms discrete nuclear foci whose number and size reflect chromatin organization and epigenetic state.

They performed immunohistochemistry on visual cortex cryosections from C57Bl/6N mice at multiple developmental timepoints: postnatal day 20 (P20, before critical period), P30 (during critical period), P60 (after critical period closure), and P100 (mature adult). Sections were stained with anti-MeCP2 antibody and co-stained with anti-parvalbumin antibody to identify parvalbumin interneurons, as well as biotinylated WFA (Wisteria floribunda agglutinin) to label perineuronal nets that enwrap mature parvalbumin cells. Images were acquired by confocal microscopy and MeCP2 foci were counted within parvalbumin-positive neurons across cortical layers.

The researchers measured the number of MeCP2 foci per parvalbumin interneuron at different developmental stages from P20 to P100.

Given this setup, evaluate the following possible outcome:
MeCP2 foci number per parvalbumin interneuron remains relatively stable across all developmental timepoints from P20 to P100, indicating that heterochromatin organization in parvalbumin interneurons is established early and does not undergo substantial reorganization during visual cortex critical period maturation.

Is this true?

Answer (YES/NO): NO